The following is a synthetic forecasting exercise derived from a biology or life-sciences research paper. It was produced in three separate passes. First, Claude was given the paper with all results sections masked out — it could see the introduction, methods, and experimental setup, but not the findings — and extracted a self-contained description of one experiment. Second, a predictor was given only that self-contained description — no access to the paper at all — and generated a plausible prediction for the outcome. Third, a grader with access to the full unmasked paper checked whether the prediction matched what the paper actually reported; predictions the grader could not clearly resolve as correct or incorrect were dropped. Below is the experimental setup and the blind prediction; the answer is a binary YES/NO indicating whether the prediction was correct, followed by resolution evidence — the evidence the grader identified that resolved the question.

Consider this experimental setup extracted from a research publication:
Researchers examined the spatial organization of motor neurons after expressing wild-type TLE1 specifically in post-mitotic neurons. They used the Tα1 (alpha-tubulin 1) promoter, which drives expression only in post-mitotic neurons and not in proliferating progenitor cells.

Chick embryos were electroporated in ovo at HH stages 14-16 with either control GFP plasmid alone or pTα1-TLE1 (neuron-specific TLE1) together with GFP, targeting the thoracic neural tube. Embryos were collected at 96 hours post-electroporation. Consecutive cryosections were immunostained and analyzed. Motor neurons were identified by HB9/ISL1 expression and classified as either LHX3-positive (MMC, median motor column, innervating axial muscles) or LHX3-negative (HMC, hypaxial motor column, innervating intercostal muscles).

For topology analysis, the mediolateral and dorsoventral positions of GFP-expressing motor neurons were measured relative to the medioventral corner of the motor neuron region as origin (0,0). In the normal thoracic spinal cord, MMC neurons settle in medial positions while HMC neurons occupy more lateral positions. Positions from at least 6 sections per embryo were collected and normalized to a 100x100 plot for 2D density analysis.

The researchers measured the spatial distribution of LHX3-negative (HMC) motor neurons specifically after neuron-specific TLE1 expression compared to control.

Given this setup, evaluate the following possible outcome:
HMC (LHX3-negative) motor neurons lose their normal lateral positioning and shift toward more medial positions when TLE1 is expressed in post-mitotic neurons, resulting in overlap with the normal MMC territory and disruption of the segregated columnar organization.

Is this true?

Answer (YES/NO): YES